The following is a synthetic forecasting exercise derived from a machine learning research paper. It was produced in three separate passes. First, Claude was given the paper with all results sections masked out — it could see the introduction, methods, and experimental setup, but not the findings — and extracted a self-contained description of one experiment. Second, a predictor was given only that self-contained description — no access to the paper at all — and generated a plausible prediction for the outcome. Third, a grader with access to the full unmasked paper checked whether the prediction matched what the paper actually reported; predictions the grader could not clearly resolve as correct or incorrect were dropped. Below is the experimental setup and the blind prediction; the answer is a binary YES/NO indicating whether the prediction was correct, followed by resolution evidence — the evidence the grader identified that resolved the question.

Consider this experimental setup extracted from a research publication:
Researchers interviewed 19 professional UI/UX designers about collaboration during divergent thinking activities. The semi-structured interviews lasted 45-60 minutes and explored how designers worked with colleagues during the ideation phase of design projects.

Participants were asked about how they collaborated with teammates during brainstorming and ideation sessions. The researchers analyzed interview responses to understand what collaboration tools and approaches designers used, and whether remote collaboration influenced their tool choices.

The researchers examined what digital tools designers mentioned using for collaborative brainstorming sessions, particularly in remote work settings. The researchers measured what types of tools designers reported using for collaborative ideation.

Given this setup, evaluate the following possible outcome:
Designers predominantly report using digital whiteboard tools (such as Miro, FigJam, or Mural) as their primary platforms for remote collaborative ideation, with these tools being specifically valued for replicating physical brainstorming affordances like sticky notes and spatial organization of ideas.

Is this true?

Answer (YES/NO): NO